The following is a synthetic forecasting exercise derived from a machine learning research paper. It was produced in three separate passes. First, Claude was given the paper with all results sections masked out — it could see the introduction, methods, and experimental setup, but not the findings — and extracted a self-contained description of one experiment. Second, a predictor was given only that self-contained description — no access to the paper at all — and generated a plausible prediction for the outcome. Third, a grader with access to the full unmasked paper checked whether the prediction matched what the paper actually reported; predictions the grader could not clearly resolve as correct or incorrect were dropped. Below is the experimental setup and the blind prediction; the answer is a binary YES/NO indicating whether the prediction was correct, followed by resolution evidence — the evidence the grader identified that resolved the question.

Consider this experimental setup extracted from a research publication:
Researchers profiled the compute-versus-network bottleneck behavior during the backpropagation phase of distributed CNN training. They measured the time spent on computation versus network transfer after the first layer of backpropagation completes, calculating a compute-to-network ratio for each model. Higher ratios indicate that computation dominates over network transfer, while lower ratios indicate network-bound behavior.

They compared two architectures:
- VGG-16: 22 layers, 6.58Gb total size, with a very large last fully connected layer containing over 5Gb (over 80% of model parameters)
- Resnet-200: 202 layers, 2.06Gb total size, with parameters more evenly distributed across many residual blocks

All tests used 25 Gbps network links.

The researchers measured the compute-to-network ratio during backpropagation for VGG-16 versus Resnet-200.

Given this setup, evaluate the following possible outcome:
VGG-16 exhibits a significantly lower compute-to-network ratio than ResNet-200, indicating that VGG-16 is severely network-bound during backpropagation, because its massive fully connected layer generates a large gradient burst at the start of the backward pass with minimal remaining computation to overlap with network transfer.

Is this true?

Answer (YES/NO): YES